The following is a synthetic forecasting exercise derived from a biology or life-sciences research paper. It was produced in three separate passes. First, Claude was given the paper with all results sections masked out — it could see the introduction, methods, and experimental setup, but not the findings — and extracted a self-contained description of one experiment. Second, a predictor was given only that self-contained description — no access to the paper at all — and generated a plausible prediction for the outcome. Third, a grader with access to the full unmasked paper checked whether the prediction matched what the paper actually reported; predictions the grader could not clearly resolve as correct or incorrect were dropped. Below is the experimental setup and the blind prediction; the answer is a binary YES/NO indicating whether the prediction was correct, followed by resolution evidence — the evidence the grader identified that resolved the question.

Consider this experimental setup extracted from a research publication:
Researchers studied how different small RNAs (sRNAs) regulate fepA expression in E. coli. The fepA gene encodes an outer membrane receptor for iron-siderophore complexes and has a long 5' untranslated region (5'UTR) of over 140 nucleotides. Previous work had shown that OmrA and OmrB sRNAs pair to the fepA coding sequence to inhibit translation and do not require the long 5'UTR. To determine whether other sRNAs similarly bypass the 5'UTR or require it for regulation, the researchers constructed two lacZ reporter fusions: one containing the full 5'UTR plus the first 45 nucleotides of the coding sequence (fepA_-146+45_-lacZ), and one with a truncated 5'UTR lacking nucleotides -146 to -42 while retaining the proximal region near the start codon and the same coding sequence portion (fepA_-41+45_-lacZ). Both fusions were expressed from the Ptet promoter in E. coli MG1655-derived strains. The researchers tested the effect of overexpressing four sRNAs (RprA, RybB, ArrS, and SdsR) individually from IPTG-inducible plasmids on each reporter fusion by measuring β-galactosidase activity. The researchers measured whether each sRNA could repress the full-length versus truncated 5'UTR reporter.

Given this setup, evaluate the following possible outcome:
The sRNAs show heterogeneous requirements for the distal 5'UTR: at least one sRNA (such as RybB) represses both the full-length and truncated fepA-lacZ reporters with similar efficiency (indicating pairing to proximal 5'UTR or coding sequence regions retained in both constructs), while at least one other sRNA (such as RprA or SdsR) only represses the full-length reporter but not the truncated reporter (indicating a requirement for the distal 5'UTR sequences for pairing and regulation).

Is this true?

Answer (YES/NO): NO